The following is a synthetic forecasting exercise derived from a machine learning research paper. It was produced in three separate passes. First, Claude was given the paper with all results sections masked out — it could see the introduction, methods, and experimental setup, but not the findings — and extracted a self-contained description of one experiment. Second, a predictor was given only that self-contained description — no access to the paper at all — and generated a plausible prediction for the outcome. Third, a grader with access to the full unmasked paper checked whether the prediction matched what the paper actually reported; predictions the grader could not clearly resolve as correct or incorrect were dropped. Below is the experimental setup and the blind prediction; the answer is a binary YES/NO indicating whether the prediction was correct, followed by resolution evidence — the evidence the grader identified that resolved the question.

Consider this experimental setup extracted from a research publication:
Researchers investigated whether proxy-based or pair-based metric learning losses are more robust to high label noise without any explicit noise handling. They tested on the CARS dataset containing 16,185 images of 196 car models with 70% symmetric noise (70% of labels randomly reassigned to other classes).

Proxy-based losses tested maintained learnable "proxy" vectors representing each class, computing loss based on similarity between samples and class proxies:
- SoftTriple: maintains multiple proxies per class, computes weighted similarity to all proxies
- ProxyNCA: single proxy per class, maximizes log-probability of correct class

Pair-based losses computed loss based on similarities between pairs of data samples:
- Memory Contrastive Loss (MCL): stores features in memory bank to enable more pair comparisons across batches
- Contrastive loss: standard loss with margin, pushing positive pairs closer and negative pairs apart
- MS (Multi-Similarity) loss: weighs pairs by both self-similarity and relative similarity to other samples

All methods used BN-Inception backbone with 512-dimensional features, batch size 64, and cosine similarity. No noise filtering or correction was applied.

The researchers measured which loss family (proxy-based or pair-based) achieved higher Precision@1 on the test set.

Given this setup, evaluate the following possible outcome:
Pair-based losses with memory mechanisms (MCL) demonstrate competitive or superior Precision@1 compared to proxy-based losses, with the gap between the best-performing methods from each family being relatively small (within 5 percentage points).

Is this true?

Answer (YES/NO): NO